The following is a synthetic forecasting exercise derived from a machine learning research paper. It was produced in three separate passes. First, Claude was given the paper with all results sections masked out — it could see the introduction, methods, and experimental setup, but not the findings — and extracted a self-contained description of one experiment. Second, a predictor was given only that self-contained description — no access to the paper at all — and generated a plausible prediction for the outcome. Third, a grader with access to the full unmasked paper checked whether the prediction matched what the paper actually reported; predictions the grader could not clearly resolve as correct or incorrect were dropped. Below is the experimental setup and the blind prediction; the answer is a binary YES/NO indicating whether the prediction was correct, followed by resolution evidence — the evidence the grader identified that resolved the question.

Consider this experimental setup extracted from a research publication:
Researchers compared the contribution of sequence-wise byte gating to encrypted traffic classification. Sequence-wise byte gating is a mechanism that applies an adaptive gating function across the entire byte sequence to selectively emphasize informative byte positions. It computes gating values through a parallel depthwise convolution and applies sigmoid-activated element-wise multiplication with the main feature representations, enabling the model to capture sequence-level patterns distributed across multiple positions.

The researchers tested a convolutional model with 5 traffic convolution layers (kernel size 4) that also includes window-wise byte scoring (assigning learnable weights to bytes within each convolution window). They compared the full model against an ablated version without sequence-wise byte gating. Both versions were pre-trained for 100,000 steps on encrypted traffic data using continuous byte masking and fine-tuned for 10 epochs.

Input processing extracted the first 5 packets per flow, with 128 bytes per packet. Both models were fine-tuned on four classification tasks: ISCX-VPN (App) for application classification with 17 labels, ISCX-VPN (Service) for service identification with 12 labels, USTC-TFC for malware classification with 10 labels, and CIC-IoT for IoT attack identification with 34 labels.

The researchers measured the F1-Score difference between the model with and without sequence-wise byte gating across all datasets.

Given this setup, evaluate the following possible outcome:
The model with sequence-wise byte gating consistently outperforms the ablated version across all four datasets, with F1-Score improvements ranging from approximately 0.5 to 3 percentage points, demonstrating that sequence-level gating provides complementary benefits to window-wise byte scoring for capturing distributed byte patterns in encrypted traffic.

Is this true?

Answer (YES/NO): NO